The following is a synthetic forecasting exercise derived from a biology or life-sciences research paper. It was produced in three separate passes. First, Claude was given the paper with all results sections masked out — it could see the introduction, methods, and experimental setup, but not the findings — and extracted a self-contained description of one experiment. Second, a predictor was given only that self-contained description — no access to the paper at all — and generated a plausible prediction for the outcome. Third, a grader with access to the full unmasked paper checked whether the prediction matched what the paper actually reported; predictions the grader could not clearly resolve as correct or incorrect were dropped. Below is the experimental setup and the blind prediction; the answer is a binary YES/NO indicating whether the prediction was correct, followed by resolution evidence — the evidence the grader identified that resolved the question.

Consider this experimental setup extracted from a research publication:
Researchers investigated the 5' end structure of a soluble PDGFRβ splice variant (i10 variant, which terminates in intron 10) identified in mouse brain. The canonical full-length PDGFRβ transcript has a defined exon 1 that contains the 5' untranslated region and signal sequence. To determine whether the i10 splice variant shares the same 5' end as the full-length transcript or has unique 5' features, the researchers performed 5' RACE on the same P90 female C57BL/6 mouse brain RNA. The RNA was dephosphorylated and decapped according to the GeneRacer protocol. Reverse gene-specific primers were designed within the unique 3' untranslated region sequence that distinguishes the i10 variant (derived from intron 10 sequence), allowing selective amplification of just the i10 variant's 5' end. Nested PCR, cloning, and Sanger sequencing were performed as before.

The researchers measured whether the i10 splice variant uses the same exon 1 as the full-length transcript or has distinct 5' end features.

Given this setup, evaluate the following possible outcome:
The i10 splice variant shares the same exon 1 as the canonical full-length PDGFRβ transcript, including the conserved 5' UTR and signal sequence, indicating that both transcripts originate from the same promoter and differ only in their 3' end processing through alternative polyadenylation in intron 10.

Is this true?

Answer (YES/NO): NO